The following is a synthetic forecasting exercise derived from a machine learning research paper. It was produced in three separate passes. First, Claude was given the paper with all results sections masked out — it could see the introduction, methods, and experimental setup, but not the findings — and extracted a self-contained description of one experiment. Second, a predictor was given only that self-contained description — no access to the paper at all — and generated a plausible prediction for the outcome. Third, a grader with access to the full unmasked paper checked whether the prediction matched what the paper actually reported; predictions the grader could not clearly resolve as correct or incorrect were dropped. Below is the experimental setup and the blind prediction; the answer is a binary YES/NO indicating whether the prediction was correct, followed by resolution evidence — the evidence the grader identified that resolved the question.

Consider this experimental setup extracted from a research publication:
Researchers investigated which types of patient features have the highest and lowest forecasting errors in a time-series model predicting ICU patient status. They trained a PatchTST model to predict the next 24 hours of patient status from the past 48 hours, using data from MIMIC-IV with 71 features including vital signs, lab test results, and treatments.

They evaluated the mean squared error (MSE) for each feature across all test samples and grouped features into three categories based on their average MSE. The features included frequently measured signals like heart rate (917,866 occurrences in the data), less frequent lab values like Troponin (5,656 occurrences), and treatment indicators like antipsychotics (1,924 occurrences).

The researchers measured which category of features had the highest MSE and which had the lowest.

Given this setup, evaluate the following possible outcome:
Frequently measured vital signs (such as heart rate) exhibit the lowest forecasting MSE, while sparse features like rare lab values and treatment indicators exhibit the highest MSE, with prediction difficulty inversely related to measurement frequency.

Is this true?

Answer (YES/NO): NO